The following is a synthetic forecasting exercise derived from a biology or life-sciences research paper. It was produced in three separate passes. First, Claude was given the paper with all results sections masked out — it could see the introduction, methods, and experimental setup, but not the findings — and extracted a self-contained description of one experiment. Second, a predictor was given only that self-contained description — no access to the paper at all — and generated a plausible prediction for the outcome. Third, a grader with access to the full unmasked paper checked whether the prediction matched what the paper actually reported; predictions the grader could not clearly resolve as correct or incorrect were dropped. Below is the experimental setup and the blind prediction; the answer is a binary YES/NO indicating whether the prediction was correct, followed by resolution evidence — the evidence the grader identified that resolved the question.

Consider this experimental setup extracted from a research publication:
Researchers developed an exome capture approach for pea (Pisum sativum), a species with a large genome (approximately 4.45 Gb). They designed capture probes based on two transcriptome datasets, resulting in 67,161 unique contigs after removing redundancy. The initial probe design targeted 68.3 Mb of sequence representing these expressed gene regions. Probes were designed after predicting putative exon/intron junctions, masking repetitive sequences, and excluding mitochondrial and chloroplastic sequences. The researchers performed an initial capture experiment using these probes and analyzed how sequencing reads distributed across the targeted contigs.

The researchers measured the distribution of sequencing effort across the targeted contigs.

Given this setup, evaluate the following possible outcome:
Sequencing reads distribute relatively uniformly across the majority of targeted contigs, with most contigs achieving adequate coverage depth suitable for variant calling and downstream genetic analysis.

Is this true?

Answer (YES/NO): NO